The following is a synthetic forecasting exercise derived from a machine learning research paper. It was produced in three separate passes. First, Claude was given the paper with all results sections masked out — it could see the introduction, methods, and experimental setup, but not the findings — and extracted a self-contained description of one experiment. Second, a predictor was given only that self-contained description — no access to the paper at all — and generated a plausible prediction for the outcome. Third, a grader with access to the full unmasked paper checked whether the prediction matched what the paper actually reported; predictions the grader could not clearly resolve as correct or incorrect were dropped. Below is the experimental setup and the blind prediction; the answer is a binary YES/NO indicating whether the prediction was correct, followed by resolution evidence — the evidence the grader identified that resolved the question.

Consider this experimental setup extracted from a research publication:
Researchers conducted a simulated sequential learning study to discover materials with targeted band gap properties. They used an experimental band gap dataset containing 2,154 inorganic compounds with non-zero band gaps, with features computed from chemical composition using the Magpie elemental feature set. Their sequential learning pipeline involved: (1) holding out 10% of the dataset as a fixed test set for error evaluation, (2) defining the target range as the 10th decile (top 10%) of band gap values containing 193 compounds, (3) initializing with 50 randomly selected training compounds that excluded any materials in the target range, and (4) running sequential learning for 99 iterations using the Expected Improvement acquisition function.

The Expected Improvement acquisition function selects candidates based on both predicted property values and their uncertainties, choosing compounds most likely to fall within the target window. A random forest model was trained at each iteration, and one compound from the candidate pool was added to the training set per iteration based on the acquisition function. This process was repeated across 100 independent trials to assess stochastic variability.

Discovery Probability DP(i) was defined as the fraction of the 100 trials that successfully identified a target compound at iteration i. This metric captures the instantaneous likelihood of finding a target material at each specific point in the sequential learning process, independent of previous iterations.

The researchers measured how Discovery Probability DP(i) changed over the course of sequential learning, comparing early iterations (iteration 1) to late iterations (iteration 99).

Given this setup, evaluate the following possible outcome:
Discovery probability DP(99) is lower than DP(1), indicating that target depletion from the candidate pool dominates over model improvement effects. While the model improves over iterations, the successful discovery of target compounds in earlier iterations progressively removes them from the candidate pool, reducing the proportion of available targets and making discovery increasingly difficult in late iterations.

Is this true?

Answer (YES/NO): NO